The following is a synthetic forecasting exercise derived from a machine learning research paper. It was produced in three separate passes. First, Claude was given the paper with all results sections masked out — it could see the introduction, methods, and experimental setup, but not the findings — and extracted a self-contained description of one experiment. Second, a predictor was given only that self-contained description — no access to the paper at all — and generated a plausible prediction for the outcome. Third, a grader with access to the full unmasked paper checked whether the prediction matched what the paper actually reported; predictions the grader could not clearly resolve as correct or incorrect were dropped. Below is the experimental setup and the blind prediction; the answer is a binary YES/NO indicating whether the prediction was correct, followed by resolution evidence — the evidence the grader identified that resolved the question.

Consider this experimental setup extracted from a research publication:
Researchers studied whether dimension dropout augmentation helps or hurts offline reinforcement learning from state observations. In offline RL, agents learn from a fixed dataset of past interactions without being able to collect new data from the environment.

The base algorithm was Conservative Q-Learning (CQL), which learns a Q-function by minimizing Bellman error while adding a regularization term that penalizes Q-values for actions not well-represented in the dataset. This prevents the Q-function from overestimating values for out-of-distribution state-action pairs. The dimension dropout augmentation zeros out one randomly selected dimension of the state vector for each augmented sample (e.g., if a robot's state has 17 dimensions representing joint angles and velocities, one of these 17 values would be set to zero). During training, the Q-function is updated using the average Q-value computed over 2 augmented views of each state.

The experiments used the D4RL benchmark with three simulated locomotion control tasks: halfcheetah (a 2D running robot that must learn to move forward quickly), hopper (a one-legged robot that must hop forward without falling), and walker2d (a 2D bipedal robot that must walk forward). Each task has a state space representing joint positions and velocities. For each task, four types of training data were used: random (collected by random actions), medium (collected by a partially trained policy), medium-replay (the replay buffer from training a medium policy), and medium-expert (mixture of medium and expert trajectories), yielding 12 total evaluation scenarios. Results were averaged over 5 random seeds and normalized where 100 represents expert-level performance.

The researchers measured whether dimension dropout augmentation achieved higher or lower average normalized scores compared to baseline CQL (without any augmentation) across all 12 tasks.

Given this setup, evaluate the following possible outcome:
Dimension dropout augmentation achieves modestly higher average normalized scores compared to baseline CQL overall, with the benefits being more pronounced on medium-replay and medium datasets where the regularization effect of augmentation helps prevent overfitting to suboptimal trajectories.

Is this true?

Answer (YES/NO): NO